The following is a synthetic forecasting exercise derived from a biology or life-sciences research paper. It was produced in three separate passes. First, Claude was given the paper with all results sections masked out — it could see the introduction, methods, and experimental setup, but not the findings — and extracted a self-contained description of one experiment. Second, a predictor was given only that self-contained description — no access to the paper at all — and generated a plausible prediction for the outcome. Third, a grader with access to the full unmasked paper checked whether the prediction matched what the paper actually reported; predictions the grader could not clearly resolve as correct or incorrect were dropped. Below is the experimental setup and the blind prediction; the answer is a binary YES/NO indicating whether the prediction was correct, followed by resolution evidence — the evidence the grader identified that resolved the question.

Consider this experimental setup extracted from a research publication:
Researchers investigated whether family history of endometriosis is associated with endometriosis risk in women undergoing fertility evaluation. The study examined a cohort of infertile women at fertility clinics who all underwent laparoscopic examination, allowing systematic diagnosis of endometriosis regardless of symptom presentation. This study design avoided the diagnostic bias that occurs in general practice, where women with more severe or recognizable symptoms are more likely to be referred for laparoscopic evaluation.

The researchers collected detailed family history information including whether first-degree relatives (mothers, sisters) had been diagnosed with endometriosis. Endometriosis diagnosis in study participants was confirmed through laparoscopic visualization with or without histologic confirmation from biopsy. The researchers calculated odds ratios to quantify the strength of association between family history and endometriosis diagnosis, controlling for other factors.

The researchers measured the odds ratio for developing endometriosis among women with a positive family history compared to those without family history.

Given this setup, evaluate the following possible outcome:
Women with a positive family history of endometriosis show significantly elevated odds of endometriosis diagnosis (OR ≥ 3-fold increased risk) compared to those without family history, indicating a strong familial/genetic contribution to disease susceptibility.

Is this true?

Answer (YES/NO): YES